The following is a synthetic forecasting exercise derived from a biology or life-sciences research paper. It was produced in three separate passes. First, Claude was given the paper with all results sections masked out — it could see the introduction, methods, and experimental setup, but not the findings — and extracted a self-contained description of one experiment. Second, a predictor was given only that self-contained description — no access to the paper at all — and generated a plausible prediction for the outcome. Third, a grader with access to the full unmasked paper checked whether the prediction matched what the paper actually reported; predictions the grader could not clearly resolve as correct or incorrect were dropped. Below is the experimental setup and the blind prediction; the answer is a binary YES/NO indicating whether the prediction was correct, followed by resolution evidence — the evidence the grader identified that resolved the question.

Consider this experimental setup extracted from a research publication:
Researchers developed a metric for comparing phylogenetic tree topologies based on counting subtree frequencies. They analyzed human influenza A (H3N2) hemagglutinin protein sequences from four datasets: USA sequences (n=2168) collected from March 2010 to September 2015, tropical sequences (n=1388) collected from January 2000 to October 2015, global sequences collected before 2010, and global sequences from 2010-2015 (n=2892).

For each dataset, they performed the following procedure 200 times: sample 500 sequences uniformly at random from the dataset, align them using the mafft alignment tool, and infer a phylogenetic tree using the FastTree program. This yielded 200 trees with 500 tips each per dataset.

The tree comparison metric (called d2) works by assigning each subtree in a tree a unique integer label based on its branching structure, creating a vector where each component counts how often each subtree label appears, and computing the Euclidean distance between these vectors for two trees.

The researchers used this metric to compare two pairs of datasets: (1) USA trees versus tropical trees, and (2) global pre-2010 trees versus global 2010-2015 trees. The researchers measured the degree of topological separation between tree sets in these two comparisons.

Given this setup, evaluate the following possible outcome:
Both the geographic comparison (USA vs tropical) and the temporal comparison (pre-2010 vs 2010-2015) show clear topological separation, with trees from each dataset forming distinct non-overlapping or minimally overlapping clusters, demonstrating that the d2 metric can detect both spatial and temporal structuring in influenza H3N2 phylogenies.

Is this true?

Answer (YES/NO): NO